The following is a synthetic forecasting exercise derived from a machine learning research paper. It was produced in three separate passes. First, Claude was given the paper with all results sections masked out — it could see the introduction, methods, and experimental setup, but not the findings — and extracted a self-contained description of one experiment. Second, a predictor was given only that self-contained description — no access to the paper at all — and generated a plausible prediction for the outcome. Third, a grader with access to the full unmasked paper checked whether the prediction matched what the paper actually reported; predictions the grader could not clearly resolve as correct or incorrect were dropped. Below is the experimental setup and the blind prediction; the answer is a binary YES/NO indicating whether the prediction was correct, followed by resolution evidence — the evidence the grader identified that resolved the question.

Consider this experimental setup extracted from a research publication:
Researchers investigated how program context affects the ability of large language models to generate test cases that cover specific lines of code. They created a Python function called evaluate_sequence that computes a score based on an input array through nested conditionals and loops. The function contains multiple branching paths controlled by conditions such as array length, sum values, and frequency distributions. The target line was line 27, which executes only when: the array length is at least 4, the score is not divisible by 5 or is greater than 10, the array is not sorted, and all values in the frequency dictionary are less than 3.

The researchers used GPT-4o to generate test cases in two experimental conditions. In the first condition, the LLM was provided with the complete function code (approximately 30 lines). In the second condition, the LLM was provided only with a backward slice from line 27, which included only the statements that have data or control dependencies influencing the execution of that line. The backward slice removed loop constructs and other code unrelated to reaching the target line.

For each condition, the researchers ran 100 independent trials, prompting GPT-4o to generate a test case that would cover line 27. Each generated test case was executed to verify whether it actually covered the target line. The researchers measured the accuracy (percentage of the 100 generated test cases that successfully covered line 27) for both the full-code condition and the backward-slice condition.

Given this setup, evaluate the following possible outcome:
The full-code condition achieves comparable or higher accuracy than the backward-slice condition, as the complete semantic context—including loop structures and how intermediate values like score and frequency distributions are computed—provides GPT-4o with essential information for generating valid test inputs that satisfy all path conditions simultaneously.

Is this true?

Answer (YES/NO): NO